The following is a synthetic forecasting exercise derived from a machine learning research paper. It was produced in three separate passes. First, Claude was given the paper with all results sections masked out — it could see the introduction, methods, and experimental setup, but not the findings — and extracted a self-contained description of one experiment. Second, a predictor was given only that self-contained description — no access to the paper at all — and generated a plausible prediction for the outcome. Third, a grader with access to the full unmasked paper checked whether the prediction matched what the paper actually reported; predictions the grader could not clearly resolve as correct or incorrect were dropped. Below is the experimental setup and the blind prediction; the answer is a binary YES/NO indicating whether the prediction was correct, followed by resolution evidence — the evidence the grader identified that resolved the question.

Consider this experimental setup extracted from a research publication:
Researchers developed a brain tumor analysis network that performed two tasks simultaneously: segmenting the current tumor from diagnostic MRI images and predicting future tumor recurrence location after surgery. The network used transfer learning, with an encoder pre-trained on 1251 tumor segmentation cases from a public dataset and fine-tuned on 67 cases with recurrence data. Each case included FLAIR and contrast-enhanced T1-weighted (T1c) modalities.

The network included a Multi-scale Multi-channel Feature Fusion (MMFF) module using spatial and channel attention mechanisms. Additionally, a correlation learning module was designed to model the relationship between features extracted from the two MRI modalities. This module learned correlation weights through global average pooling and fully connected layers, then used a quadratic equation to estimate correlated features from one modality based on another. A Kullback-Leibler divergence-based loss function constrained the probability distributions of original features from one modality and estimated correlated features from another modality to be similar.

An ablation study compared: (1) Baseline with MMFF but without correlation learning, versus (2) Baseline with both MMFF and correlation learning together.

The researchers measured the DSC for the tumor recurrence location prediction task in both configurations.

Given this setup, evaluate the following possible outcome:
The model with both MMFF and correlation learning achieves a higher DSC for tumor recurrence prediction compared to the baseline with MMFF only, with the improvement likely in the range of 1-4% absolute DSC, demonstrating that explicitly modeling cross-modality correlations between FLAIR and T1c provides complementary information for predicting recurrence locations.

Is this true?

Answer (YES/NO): NO